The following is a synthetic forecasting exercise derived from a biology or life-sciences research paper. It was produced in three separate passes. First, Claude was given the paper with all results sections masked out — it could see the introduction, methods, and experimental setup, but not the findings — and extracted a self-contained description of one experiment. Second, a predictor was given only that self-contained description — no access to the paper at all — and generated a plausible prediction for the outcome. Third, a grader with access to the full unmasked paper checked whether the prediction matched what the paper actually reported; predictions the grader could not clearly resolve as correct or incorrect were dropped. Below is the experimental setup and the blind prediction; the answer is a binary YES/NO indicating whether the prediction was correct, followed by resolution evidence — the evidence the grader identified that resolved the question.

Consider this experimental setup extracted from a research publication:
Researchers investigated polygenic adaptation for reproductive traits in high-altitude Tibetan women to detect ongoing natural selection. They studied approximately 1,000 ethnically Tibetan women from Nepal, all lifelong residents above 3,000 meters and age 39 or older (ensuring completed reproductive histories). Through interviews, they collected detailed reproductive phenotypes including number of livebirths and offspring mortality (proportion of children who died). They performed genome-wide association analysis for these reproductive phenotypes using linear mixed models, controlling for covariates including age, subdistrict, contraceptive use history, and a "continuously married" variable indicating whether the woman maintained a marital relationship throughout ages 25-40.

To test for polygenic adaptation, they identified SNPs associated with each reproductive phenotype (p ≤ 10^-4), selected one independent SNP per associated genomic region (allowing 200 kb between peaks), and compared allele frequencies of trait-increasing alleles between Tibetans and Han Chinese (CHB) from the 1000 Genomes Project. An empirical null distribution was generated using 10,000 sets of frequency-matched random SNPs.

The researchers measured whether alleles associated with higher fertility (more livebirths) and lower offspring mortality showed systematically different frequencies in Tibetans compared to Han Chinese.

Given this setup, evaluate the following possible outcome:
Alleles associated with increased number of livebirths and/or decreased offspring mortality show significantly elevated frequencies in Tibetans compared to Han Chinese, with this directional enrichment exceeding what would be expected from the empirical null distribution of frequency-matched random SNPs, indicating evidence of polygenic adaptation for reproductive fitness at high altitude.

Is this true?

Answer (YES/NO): YES